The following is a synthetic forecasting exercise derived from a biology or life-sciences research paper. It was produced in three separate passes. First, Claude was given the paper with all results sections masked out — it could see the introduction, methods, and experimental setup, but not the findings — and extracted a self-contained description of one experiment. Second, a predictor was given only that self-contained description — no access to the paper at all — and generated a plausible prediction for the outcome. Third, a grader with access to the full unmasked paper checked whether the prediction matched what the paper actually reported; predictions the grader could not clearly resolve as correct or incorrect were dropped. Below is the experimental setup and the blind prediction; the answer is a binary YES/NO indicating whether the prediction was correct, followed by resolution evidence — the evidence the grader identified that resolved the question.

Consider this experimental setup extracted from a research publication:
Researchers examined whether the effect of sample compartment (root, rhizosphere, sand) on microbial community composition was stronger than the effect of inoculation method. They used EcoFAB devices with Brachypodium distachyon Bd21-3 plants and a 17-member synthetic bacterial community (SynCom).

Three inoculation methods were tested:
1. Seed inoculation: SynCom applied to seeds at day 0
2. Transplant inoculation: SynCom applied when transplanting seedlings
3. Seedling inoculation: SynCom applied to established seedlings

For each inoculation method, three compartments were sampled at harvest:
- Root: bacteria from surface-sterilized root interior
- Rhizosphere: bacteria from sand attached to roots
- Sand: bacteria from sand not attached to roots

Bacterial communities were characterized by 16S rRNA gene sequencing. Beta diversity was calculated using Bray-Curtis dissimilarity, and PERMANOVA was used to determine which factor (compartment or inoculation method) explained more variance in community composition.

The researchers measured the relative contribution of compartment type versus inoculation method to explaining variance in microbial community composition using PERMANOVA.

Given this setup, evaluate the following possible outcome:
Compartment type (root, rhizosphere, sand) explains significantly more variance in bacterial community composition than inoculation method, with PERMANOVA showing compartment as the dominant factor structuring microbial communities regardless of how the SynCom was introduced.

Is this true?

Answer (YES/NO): YES